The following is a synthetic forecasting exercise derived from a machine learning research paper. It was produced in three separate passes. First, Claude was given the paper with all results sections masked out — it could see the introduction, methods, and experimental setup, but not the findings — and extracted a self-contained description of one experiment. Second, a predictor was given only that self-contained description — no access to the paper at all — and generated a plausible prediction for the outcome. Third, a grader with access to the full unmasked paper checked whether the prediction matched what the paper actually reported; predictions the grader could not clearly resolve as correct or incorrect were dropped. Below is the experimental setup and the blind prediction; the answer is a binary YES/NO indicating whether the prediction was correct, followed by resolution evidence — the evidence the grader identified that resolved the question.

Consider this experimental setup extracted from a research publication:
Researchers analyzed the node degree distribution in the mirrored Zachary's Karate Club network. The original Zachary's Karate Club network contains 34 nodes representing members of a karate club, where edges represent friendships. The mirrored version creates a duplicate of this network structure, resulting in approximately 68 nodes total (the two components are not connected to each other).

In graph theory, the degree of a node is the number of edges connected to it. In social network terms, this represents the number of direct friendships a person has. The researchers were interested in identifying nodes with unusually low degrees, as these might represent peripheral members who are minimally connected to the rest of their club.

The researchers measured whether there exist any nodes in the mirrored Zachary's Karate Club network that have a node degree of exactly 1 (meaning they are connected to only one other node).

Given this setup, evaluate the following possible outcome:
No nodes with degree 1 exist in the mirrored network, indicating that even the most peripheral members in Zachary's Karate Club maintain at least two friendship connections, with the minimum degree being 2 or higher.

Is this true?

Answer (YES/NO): NO